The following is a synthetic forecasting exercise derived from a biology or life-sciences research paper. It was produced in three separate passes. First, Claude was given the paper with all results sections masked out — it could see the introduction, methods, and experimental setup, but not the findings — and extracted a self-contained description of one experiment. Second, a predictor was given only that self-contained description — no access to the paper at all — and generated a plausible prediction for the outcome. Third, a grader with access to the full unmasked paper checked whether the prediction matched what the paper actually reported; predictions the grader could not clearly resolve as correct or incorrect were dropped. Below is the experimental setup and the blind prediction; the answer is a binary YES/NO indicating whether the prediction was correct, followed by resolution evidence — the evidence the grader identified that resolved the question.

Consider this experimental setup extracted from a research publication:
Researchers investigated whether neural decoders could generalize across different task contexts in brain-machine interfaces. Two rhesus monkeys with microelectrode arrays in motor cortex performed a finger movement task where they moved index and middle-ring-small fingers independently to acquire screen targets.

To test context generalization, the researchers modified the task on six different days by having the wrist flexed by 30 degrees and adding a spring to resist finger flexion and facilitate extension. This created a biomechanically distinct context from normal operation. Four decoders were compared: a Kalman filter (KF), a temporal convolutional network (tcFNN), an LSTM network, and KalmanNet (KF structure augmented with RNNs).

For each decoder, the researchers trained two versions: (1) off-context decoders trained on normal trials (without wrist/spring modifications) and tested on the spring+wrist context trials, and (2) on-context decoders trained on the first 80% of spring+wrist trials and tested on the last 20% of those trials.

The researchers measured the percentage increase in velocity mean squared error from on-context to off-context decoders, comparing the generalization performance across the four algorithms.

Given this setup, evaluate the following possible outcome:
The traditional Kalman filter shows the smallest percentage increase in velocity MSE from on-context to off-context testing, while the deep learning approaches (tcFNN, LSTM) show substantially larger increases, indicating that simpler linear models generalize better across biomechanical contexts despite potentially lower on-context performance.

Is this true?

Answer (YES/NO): YES